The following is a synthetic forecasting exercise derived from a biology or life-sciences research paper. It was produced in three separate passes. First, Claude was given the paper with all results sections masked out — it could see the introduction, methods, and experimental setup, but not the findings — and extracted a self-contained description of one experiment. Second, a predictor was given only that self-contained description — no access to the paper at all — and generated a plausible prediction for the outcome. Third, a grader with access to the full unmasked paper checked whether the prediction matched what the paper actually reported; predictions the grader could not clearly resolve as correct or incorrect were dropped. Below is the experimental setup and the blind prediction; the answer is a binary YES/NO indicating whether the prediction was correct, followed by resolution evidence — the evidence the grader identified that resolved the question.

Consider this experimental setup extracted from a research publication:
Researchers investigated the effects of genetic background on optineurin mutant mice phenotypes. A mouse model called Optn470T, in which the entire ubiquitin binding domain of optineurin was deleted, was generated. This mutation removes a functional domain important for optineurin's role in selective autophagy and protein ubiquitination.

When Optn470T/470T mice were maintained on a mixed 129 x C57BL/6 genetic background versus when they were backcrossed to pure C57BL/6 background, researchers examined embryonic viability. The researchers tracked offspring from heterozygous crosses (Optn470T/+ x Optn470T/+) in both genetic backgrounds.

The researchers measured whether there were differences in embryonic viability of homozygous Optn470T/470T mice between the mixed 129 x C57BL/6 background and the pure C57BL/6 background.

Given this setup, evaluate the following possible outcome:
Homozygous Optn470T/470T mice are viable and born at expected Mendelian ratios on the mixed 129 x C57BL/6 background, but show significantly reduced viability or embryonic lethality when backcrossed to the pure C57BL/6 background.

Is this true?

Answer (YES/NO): NO